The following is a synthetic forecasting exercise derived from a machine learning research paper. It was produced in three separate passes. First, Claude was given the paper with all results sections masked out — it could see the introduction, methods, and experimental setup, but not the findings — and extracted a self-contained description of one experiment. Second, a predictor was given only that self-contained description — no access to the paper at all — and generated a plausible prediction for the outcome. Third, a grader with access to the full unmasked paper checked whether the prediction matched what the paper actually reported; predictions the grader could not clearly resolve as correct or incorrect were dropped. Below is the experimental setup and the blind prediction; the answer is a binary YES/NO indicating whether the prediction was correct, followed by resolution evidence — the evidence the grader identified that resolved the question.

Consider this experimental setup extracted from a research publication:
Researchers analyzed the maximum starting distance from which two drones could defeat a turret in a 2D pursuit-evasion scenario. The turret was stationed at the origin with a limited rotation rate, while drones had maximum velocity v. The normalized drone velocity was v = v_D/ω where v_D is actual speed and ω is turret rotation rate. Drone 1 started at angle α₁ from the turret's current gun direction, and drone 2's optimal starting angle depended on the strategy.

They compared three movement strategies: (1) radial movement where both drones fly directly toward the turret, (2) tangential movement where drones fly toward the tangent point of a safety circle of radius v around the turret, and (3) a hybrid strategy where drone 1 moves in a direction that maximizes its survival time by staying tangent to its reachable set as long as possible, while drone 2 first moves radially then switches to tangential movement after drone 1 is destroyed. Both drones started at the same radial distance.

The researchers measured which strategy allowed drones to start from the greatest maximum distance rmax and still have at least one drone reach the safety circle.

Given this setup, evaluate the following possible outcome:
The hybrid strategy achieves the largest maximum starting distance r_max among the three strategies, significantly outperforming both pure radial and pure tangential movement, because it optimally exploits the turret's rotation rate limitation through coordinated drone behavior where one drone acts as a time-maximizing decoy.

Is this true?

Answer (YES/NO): NO